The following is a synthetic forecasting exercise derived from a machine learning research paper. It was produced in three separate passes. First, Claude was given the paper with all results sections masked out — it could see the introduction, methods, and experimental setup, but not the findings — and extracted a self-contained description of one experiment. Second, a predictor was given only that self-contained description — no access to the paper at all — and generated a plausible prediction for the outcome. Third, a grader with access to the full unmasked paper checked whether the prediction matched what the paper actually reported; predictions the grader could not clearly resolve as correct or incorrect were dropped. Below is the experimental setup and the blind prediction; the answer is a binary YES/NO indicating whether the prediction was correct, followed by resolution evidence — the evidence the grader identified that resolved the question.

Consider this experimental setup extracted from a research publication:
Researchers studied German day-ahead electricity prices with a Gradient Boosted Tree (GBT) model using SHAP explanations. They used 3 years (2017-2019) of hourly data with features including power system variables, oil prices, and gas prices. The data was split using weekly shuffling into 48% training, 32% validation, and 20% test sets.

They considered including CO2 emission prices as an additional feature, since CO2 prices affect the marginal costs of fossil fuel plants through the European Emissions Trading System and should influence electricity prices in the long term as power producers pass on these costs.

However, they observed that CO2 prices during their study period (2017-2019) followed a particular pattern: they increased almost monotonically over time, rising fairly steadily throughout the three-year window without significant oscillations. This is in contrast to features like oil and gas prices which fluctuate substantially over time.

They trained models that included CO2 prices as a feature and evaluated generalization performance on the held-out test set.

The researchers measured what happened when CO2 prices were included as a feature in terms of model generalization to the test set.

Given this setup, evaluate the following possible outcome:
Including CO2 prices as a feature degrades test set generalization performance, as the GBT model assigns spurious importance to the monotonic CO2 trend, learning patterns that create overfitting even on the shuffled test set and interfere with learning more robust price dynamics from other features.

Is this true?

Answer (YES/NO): YES